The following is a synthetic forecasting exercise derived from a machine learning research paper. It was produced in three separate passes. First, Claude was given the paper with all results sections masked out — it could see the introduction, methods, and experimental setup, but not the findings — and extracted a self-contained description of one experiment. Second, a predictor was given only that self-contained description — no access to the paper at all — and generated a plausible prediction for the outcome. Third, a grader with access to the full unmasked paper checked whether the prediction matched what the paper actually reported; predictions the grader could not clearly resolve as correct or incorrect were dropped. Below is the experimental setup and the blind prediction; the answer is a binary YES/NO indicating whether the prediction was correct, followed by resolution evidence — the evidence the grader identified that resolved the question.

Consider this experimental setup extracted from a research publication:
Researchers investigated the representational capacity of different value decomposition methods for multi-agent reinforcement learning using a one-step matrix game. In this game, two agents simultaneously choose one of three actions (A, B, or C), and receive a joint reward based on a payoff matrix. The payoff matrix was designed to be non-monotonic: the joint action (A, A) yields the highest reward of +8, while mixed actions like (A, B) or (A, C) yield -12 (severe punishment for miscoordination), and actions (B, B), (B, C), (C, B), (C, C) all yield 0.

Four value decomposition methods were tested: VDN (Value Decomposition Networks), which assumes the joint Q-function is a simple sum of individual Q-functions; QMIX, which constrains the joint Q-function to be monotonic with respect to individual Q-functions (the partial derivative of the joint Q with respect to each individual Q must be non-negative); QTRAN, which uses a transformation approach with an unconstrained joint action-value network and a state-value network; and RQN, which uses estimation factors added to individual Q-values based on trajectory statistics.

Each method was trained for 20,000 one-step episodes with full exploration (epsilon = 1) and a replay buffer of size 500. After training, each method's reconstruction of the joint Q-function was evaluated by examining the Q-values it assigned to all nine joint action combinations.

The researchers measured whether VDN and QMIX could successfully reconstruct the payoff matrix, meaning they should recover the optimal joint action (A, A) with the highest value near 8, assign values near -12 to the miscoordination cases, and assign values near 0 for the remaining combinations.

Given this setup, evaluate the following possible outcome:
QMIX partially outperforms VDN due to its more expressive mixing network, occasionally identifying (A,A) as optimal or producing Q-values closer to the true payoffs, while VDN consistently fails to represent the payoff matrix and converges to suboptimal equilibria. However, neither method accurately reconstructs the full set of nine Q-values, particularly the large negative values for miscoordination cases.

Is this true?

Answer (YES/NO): NO